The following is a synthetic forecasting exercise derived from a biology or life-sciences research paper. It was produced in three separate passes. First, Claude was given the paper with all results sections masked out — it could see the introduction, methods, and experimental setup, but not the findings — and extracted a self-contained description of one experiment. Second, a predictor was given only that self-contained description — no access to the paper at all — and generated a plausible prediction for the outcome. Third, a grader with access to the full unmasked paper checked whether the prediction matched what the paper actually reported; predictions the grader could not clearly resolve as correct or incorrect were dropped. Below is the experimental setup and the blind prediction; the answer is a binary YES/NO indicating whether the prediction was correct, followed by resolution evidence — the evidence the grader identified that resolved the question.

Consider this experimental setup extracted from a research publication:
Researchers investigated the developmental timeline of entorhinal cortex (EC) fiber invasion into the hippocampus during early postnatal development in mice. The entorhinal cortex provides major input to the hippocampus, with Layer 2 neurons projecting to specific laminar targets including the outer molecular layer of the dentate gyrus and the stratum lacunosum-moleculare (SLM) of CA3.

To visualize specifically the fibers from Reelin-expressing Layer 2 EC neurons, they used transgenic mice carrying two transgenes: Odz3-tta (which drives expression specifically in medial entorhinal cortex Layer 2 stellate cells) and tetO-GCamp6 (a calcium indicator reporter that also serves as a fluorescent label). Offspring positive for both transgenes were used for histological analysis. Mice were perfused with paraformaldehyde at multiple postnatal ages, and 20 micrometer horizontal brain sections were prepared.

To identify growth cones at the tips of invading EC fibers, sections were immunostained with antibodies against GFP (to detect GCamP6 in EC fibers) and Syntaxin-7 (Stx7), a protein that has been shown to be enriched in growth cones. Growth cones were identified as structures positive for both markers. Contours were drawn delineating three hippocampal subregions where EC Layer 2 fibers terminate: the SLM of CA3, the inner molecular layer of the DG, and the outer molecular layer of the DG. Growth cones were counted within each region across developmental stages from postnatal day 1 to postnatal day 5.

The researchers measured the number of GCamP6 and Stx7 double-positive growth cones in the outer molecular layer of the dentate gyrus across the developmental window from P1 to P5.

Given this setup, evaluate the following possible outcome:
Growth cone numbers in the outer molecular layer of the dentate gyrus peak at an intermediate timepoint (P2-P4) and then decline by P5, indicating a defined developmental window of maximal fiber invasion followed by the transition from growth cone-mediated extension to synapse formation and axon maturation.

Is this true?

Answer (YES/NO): NO